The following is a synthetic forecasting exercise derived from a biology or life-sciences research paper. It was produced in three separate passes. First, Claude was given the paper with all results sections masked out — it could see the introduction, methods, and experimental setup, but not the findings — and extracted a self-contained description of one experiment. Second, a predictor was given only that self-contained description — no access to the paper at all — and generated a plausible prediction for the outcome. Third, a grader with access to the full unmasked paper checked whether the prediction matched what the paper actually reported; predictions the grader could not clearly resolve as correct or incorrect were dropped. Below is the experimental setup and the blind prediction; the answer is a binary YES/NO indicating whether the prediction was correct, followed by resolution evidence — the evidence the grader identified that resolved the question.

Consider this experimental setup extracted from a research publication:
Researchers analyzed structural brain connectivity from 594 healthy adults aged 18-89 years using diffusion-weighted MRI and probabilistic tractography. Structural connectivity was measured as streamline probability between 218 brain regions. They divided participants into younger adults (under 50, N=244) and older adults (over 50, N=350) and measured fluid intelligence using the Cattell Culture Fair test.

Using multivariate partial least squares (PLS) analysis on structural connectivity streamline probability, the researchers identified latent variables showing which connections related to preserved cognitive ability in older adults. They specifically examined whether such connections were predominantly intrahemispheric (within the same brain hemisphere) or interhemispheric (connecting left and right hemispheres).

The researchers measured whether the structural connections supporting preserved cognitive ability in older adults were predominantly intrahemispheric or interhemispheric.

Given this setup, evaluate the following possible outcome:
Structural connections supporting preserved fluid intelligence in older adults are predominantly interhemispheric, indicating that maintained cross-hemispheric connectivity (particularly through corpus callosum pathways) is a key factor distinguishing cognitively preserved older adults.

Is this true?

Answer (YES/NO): NO